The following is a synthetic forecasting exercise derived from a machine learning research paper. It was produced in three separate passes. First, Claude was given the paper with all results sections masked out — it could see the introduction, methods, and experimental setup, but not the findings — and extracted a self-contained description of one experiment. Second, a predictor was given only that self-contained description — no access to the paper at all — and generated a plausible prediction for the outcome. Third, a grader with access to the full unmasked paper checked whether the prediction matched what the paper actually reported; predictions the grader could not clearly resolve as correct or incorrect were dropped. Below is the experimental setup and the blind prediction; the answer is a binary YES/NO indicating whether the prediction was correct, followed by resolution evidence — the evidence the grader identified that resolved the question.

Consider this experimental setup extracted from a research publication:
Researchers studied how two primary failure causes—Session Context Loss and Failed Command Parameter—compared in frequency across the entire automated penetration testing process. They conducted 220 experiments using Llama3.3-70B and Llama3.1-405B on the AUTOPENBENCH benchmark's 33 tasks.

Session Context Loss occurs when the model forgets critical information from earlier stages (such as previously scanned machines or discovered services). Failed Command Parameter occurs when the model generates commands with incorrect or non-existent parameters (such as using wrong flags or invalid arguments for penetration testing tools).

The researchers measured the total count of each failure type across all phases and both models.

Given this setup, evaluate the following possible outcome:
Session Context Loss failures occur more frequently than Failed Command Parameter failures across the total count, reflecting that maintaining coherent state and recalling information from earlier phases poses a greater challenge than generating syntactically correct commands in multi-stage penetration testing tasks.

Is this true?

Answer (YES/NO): YES